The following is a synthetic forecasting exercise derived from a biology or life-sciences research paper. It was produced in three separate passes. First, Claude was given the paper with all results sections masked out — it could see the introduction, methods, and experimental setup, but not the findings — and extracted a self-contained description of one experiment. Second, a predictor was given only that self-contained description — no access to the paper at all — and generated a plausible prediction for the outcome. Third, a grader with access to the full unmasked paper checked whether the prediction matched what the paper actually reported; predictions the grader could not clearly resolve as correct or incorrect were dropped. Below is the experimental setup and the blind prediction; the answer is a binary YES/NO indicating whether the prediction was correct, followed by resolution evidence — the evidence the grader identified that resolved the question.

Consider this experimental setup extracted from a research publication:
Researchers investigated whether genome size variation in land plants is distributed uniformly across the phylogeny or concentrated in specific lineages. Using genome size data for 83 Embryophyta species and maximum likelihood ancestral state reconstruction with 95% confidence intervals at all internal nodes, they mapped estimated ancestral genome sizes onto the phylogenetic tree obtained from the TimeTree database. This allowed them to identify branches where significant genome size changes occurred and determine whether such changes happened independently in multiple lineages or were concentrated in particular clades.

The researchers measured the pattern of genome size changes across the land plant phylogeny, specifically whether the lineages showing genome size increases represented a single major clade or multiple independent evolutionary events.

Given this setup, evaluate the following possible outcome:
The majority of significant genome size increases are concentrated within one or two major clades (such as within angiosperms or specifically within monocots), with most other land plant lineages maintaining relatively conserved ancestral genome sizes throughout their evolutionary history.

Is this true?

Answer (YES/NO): NO